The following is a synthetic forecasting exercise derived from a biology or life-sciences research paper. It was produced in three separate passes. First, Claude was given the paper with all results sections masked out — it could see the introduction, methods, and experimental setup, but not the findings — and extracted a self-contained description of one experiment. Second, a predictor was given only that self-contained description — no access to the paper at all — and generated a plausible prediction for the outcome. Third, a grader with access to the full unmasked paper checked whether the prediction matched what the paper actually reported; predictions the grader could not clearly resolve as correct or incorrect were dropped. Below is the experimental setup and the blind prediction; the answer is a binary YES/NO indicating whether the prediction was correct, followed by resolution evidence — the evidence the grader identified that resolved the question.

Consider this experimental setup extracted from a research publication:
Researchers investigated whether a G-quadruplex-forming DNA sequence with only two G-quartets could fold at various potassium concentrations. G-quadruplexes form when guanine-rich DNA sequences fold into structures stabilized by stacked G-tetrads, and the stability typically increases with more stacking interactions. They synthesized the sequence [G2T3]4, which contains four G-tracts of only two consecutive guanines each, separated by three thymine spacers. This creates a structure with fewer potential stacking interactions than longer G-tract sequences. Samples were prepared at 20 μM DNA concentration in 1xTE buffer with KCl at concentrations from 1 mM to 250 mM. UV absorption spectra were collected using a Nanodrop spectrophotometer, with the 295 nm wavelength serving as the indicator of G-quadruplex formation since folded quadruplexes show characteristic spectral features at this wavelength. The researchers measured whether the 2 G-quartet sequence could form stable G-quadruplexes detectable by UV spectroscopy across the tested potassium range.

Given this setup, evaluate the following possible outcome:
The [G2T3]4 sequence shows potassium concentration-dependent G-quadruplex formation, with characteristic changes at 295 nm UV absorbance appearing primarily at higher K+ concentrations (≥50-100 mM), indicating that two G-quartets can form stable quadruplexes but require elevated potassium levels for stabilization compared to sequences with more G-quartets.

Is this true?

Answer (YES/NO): NO